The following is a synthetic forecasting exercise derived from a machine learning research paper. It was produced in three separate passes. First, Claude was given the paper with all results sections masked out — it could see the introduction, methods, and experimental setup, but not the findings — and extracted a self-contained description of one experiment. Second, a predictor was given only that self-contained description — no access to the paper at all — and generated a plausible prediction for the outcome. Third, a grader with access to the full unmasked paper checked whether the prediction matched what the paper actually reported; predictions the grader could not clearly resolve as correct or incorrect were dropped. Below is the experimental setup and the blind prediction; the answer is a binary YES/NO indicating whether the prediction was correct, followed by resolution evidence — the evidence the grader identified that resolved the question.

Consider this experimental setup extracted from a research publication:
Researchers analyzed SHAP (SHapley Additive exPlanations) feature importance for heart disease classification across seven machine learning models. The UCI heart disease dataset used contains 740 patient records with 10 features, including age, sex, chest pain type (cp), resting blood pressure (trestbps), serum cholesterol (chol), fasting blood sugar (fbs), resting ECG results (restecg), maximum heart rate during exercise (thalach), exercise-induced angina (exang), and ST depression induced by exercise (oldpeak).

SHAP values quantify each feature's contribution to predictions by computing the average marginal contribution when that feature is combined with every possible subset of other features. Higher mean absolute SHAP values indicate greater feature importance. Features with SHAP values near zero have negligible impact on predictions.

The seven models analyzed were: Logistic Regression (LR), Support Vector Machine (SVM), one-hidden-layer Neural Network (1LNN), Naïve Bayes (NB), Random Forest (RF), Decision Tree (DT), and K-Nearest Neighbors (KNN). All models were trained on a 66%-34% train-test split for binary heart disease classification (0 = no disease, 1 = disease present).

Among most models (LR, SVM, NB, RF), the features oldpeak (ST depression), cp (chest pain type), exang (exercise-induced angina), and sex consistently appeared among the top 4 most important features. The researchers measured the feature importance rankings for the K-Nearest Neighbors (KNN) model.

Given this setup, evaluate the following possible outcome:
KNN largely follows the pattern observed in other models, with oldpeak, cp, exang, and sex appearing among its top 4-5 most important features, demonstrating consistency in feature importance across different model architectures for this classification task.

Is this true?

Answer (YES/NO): NO